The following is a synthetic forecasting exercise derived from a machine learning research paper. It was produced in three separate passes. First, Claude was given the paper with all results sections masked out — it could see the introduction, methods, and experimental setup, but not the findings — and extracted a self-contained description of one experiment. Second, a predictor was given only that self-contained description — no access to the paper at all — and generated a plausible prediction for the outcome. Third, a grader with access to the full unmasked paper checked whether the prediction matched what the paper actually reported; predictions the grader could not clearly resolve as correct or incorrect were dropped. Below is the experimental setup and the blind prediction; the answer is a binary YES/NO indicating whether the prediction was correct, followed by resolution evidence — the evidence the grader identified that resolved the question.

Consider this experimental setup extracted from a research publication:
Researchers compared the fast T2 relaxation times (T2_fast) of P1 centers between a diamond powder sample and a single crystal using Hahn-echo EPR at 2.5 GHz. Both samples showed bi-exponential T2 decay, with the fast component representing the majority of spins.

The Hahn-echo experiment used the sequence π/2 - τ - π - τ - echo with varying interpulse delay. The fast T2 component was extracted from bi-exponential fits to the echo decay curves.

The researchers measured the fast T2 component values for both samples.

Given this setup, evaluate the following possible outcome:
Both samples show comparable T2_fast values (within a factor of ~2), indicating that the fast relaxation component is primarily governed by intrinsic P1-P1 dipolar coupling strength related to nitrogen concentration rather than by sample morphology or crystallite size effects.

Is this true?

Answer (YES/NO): YES